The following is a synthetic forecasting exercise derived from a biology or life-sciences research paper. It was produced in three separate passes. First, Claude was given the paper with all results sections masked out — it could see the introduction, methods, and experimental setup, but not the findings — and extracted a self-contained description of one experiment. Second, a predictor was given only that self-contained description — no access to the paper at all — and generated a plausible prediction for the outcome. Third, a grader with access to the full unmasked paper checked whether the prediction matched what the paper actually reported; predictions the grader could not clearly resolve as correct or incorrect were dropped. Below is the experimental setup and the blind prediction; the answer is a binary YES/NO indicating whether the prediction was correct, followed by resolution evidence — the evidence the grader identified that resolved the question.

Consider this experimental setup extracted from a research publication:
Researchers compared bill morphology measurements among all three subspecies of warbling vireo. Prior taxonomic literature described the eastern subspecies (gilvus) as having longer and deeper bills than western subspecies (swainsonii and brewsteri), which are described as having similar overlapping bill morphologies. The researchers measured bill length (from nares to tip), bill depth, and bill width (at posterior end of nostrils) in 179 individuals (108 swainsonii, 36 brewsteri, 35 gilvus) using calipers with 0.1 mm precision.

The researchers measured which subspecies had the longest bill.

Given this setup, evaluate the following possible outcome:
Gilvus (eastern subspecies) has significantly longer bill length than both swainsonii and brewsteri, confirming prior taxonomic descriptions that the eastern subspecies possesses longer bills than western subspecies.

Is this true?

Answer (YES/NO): NO